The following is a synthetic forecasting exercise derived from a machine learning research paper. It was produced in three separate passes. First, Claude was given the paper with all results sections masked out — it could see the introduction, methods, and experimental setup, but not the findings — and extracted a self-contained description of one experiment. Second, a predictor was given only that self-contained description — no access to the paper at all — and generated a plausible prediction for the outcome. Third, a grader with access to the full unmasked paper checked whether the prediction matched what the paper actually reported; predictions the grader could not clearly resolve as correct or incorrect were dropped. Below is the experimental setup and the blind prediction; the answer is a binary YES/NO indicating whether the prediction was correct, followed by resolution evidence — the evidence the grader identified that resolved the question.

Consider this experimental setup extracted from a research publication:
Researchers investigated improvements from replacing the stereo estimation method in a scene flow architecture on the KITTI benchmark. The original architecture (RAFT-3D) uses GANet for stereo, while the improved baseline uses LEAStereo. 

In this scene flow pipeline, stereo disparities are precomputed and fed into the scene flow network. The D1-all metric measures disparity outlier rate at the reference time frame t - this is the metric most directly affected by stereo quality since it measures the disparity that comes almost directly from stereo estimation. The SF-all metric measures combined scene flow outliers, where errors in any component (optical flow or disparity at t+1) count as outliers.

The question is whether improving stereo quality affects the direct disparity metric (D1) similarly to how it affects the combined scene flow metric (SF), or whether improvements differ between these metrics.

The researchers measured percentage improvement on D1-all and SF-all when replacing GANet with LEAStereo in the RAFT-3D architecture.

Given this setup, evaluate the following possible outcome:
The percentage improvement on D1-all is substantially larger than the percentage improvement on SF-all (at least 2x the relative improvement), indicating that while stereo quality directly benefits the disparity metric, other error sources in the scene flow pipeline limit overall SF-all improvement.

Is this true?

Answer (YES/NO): NO